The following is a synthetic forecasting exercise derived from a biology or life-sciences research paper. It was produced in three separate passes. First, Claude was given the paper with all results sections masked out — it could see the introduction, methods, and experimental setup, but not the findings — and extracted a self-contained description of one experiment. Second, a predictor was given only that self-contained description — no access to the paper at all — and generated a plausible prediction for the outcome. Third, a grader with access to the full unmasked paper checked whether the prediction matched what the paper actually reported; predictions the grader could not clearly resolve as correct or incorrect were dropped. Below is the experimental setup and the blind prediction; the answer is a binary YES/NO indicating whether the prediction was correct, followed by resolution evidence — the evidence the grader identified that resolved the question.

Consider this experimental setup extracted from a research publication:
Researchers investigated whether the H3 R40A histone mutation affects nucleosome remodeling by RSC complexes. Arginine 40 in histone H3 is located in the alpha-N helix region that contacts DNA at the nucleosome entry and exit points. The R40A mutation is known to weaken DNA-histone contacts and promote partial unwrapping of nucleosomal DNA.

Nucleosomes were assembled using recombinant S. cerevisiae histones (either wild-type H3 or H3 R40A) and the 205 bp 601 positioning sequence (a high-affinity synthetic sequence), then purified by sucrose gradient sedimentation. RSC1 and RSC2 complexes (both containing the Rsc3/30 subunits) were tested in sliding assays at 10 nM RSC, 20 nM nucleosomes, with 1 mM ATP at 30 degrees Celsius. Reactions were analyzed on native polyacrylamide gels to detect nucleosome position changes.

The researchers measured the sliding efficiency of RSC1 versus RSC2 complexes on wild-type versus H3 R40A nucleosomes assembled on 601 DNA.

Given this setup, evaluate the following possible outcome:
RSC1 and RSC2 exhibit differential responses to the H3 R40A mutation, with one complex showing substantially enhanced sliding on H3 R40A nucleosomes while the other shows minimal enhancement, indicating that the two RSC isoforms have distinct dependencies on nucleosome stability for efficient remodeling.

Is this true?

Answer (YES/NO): NO